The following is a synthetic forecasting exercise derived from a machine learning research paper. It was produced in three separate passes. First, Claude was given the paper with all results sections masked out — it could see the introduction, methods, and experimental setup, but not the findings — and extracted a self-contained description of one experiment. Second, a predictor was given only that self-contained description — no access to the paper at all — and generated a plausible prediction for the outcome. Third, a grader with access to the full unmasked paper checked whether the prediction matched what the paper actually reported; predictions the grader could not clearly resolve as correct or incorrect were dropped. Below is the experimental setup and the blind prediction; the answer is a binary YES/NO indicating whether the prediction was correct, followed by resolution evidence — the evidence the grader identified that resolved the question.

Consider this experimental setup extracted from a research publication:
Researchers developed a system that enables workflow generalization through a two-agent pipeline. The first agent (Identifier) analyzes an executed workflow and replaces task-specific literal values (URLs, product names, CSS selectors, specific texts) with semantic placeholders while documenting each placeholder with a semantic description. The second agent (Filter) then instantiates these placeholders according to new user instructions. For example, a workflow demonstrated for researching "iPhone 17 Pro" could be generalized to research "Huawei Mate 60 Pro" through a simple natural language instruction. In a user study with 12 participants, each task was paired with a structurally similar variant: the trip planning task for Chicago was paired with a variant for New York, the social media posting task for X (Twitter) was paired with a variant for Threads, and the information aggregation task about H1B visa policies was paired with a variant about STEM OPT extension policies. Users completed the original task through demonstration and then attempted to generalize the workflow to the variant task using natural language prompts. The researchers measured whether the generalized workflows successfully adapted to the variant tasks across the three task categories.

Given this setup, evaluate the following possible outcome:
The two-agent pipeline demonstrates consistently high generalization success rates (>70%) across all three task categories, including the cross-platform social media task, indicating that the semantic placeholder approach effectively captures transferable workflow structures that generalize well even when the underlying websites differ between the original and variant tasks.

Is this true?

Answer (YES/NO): YES